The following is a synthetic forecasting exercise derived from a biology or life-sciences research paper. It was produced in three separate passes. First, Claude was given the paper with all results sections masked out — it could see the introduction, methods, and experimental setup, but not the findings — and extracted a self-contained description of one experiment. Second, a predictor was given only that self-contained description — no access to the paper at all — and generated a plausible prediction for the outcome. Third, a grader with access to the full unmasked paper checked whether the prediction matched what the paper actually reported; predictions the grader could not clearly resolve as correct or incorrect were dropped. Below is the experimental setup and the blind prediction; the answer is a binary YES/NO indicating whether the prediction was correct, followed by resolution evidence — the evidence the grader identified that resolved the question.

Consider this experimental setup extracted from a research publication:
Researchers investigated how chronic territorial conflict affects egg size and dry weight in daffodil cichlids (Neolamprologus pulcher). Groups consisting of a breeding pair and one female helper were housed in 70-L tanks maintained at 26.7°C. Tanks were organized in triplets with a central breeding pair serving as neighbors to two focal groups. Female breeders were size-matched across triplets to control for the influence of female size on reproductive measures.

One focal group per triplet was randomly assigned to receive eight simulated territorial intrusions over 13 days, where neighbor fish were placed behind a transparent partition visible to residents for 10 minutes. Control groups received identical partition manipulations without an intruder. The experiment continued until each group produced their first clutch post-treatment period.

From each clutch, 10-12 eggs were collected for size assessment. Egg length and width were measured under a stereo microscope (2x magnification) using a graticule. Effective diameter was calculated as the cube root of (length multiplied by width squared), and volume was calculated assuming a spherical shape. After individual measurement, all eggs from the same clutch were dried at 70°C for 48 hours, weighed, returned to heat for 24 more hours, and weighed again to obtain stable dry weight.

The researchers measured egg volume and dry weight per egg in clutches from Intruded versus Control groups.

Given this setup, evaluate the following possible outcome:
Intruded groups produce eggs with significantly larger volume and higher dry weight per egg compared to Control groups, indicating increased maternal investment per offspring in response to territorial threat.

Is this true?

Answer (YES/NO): NO